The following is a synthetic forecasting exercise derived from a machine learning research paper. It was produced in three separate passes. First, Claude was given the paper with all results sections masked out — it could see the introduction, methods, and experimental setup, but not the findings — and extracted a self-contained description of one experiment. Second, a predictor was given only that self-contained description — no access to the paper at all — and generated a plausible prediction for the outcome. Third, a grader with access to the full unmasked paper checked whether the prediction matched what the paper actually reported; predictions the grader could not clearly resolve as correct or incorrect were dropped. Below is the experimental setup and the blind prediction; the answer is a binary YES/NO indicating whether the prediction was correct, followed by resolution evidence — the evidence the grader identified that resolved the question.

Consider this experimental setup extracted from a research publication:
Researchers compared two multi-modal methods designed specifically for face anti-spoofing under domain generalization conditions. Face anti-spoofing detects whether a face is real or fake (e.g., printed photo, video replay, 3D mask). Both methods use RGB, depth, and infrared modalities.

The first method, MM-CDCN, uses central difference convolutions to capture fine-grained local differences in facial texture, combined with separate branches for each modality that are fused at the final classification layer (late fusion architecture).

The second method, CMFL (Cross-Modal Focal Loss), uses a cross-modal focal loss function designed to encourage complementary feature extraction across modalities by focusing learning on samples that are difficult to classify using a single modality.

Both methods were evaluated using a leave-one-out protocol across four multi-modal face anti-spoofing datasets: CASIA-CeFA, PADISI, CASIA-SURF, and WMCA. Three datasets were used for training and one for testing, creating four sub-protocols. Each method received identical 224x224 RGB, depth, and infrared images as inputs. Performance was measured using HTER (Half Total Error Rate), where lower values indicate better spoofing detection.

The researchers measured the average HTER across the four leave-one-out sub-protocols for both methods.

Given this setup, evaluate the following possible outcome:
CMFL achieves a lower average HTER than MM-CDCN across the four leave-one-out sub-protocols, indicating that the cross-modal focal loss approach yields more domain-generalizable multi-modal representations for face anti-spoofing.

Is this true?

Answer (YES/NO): YES